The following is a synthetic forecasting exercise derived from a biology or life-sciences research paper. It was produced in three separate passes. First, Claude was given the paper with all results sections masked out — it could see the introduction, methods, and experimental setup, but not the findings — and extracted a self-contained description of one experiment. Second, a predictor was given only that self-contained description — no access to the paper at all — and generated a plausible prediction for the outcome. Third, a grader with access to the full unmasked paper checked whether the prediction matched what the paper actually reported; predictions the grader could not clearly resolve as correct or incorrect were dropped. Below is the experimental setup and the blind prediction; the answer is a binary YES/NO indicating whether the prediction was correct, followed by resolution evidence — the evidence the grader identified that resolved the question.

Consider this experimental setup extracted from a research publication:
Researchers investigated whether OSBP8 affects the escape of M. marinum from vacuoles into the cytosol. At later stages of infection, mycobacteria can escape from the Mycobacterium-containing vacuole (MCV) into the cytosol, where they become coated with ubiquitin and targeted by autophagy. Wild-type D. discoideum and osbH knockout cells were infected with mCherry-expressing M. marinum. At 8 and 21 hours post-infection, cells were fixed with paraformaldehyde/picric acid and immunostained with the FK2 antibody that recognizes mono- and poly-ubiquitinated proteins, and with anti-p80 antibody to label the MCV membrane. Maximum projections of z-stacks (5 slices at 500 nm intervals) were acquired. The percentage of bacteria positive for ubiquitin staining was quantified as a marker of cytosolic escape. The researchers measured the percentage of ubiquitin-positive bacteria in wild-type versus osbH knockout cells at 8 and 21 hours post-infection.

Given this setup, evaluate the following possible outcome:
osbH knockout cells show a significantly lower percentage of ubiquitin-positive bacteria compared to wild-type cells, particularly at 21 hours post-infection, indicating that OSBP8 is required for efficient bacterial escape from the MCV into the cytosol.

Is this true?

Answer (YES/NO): NO